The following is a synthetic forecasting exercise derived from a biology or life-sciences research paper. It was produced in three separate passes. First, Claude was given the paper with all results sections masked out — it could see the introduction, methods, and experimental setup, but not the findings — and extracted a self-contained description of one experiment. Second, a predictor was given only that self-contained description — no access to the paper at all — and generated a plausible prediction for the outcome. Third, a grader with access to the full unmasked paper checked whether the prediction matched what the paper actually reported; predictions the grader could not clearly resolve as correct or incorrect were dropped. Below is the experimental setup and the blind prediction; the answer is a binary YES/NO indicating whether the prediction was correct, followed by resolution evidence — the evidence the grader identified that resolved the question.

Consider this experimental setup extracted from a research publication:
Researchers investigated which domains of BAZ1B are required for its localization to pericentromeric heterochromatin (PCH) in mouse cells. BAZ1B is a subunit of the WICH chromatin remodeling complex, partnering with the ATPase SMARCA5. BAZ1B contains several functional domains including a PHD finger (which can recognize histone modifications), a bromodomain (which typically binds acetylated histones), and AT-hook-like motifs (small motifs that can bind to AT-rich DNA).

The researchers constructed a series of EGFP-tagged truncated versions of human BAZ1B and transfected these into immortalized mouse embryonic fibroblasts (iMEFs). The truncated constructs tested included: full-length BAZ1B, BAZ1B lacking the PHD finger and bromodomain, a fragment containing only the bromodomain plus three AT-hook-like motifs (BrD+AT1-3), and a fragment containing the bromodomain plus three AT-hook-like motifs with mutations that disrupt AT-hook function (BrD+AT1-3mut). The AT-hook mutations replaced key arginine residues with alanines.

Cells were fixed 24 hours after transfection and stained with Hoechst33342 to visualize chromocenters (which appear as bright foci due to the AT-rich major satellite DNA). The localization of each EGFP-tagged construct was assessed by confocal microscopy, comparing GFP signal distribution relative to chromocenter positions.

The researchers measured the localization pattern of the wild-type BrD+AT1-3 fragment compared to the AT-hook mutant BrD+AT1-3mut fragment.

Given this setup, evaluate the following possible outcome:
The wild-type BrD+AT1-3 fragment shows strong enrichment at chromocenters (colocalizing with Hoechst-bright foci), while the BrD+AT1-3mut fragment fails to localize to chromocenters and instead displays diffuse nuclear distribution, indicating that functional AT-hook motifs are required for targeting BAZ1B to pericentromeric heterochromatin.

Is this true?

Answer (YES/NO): YES